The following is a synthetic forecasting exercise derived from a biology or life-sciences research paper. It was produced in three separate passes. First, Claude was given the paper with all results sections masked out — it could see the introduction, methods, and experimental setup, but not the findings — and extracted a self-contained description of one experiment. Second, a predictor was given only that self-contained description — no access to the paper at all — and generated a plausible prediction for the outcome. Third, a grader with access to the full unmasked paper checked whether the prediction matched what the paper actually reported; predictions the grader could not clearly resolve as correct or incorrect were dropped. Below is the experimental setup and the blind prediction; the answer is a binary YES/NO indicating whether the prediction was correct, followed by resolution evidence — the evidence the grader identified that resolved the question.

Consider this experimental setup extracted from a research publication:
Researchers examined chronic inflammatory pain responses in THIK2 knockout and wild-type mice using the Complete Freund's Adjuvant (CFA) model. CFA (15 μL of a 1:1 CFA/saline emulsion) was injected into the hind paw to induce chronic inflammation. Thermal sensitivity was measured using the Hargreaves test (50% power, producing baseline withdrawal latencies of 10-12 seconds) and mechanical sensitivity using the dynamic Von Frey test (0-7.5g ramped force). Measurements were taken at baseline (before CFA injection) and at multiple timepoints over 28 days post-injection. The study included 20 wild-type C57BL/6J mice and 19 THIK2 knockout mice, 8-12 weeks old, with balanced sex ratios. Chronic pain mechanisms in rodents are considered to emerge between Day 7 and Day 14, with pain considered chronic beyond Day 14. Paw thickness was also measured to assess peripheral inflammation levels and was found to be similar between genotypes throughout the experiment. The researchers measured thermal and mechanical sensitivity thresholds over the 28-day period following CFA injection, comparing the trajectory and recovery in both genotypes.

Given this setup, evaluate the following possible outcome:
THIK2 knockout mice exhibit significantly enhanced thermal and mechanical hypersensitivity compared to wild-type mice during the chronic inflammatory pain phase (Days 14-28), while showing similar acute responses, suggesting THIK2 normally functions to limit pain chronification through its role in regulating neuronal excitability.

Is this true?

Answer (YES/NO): NO